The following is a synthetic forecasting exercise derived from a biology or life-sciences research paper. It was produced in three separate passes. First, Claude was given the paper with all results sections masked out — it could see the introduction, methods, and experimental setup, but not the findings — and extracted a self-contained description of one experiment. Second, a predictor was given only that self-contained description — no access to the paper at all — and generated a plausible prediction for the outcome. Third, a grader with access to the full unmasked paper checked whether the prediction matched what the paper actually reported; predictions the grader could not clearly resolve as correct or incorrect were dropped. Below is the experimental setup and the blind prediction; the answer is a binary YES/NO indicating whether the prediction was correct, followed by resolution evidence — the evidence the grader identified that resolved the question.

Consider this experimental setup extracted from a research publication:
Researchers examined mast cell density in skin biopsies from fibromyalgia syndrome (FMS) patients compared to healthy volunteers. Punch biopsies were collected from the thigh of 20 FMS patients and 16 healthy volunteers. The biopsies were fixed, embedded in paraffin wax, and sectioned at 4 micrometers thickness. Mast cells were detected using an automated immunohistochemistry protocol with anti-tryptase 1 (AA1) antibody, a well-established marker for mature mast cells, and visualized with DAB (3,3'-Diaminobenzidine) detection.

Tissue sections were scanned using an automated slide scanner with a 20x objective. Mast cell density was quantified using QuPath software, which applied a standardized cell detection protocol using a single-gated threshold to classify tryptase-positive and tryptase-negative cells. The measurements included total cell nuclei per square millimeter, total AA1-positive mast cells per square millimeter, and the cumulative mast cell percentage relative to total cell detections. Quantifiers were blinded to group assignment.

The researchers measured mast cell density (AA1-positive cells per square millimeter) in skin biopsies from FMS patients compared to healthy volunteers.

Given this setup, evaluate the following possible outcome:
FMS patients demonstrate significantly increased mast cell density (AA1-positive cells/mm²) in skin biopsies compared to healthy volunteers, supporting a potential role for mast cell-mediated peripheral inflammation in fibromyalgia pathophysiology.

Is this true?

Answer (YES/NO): YES